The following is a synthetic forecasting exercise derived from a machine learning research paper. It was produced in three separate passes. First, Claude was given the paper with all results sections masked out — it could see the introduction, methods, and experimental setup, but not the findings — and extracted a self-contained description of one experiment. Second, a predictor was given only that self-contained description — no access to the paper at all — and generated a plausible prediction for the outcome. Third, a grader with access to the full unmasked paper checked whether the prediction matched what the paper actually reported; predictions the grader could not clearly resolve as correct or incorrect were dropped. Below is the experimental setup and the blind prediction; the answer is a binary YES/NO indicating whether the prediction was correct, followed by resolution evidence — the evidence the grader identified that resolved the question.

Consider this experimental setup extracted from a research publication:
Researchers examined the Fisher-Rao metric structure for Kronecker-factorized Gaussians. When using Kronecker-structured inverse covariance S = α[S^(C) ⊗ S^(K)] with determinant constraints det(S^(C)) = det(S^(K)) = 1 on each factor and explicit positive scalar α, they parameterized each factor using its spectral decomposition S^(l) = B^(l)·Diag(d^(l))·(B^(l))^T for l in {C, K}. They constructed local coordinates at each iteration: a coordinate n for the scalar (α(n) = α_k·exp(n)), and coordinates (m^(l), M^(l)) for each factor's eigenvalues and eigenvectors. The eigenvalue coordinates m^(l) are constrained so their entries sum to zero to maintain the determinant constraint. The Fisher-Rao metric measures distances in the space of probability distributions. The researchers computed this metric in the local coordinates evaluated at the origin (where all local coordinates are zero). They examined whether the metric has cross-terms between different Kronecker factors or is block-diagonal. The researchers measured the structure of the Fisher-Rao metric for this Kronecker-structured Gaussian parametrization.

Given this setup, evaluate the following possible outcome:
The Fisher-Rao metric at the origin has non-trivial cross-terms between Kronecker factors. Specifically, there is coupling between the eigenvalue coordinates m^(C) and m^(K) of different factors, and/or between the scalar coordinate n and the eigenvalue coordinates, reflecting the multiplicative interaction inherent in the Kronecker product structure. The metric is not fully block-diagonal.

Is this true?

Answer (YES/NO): NO